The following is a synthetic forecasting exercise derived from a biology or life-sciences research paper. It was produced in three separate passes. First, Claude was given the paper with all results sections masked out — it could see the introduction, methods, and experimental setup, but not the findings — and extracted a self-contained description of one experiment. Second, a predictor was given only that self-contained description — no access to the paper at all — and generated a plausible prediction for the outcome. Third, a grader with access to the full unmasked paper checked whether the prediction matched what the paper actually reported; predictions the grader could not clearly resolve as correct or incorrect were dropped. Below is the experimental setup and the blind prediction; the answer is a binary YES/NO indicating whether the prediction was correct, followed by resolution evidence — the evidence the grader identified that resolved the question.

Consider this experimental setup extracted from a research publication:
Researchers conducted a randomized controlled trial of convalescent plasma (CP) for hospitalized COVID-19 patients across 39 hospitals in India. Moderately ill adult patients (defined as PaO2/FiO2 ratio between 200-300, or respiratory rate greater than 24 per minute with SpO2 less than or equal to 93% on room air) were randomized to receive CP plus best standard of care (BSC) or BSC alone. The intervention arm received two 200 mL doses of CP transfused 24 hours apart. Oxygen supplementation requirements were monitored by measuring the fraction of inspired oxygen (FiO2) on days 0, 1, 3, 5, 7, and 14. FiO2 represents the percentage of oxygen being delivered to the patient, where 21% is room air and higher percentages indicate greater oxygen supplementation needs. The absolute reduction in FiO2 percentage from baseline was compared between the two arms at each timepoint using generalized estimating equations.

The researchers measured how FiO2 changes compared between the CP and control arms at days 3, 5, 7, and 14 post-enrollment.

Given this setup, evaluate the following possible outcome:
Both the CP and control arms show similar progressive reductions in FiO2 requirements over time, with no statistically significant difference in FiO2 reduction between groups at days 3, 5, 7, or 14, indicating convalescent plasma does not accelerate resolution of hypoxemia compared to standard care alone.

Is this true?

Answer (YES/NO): NO